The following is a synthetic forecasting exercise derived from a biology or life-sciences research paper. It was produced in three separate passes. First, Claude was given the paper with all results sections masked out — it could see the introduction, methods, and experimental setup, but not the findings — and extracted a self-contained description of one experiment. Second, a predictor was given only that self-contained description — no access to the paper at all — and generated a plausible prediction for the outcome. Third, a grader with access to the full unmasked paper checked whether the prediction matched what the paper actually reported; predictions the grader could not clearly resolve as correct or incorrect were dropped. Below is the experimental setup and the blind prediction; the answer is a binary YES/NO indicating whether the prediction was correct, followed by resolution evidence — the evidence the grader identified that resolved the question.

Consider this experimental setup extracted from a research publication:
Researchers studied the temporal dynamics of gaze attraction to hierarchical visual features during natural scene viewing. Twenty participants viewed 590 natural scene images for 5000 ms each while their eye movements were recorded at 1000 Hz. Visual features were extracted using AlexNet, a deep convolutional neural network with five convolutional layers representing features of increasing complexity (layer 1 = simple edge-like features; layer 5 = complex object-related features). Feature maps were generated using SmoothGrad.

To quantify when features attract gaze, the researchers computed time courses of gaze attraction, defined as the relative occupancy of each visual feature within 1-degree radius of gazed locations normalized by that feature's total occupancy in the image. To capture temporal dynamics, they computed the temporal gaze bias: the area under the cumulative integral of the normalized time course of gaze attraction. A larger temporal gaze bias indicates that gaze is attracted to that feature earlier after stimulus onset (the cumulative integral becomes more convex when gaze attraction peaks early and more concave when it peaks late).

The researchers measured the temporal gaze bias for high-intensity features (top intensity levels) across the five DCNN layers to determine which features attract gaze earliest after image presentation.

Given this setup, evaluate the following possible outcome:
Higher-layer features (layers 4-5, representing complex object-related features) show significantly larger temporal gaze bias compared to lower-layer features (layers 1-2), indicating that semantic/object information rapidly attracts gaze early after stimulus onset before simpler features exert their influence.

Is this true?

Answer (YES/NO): YES